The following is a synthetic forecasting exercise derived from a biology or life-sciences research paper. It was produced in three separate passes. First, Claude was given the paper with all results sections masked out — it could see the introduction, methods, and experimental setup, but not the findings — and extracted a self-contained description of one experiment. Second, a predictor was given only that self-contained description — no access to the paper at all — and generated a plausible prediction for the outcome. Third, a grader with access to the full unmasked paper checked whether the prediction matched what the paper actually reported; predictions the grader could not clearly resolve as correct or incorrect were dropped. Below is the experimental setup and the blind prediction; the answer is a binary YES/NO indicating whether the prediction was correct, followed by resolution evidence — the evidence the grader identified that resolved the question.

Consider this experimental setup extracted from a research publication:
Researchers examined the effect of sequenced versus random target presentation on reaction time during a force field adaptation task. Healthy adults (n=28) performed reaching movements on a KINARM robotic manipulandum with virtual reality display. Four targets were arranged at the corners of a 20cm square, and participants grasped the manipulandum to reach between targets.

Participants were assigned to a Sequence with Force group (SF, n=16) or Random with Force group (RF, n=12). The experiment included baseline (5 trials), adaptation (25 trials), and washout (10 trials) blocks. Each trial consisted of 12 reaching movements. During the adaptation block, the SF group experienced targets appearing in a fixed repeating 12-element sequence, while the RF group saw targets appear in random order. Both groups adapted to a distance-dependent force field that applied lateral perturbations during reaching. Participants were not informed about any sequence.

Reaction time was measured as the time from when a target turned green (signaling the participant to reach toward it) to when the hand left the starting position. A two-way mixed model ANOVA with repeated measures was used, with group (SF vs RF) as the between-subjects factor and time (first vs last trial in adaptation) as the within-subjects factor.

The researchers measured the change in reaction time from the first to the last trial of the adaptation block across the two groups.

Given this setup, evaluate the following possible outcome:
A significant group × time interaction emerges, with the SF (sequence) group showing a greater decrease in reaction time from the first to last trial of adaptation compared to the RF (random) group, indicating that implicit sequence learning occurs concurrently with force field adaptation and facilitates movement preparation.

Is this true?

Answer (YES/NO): YES